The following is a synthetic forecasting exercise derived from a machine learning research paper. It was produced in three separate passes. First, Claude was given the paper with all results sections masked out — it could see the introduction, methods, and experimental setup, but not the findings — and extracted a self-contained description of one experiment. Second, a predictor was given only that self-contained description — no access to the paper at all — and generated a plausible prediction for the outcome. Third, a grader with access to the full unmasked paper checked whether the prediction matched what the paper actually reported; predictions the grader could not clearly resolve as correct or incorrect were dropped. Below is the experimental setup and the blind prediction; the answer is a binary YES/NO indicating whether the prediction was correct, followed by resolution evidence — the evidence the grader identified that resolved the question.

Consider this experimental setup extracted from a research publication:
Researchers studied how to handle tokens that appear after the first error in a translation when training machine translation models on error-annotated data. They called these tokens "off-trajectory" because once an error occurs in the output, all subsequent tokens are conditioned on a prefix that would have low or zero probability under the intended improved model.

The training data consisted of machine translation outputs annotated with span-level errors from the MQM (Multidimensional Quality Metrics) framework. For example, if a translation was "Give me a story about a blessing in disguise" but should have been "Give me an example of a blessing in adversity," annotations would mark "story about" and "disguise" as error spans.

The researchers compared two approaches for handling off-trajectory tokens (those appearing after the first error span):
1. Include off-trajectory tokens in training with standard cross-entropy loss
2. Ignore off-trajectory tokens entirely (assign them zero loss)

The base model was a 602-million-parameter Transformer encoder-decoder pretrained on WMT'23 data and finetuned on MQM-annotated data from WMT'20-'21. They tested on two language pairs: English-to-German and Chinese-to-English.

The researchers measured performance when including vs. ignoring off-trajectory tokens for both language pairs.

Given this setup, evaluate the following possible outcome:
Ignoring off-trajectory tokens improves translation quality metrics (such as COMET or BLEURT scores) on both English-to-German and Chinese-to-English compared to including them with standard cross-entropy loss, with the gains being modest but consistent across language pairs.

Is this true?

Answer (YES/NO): NO